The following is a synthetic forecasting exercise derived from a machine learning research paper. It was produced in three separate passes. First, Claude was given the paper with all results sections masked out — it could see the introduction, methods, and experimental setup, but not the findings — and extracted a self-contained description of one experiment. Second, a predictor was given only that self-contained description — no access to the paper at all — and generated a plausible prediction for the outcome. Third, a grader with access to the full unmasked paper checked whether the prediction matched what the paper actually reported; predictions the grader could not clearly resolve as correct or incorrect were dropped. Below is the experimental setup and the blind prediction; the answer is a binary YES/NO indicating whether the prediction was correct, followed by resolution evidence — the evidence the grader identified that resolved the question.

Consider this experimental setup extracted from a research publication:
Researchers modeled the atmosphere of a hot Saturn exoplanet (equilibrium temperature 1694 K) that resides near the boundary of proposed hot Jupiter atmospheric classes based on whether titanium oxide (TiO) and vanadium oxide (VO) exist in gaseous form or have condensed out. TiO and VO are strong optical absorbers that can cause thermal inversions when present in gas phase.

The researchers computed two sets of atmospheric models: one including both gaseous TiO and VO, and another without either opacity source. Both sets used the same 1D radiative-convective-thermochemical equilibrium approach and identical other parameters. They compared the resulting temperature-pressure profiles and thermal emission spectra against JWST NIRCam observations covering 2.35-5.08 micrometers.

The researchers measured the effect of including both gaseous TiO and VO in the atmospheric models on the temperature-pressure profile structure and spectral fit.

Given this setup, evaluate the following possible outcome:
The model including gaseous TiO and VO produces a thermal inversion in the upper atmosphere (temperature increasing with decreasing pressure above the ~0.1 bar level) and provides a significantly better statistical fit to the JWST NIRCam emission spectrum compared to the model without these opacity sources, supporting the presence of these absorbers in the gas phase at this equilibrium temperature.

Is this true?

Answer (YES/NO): NO